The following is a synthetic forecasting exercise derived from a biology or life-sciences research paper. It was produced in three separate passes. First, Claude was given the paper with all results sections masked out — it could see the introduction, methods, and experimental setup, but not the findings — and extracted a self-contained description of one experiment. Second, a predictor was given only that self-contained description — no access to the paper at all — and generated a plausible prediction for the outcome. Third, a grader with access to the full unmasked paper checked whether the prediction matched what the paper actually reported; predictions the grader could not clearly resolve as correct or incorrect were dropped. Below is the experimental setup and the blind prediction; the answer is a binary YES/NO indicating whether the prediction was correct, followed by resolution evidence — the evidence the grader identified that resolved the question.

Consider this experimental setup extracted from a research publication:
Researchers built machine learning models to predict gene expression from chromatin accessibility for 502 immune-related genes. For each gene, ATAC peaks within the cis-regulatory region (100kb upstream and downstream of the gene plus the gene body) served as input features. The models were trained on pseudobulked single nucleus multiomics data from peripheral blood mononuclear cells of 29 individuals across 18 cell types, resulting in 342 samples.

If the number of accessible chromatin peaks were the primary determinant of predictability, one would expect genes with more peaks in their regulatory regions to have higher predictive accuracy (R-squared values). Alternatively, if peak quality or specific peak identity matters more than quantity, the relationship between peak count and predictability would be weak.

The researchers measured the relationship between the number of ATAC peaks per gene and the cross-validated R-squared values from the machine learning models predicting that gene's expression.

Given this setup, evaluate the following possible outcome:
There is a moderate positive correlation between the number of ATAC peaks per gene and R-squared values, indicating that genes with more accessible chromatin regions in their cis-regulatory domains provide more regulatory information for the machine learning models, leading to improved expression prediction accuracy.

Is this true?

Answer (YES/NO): NO